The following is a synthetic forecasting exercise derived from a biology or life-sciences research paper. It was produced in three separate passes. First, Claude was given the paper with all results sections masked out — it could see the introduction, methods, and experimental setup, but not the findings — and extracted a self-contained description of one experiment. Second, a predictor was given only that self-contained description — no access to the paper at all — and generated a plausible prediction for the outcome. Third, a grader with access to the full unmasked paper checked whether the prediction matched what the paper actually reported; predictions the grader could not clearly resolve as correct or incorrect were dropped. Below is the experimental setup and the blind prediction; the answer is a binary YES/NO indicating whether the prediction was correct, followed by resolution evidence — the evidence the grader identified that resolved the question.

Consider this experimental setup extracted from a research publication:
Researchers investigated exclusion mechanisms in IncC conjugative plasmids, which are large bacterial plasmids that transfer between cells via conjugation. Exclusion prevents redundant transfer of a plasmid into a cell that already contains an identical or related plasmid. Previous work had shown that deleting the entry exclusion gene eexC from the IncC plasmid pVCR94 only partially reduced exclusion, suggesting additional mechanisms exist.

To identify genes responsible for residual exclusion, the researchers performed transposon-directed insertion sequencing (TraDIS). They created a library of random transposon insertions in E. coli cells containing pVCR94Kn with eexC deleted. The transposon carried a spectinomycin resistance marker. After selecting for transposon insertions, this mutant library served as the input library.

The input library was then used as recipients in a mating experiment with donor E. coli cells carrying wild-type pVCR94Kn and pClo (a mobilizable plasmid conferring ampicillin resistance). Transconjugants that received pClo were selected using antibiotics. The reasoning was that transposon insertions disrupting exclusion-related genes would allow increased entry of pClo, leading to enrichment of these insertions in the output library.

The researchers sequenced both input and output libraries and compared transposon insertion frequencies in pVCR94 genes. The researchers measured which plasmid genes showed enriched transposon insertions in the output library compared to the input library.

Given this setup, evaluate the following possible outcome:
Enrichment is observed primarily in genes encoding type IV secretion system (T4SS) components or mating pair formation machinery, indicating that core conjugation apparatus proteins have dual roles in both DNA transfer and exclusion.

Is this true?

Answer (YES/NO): NO